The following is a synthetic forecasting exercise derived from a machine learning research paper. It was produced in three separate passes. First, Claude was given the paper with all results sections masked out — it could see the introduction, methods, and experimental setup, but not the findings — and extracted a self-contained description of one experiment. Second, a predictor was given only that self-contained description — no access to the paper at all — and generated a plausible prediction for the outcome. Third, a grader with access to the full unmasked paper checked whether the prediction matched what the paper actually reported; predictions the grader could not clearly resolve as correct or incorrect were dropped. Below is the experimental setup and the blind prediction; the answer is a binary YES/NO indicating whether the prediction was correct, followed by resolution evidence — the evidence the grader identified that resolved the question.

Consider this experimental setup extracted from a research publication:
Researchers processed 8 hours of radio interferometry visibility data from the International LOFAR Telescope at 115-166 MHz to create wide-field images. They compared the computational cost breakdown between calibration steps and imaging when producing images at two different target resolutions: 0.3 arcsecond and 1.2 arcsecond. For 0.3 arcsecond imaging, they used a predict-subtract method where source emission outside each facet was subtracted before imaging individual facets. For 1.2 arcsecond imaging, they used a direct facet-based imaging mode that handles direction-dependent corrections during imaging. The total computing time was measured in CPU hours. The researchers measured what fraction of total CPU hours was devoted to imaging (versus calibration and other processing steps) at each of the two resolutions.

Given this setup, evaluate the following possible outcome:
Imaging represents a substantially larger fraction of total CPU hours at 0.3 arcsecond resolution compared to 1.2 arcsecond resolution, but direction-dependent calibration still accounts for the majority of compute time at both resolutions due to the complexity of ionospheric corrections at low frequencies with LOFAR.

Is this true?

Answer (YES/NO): NO